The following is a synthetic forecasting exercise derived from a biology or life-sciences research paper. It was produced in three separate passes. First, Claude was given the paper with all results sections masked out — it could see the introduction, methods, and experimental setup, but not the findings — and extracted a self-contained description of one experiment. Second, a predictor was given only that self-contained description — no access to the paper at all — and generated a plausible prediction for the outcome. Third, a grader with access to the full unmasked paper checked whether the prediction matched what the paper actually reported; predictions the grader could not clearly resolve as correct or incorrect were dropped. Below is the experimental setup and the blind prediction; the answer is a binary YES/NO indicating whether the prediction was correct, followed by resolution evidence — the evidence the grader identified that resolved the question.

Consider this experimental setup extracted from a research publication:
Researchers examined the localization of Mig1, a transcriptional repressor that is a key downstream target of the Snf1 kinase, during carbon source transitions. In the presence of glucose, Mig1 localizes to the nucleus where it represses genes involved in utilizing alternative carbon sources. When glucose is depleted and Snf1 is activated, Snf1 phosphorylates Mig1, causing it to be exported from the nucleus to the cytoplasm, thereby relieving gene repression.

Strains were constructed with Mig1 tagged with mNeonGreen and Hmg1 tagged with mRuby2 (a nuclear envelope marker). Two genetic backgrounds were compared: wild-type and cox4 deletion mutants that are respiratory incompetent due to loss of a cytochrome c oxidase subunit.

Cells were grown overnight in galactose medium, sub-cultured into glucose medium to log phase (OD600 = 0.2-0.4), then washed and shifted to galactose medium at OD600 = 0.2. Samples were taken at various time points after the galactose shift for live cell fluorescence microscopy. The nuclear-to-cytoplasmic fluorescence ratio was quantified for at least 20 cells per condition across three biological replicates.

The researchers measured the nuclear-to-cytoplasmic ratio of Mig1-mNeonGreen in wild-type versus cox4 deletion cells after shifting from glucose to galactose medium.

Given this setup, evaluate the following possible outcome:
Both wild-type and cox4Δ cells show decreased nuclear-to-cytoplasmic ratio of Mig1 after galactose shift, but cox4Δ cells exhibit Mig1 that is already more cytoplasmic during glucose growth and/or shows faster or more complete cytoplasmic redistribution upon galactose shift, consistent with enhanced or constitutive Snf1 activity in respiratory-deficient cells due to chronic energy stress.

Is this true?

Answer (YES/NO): NO